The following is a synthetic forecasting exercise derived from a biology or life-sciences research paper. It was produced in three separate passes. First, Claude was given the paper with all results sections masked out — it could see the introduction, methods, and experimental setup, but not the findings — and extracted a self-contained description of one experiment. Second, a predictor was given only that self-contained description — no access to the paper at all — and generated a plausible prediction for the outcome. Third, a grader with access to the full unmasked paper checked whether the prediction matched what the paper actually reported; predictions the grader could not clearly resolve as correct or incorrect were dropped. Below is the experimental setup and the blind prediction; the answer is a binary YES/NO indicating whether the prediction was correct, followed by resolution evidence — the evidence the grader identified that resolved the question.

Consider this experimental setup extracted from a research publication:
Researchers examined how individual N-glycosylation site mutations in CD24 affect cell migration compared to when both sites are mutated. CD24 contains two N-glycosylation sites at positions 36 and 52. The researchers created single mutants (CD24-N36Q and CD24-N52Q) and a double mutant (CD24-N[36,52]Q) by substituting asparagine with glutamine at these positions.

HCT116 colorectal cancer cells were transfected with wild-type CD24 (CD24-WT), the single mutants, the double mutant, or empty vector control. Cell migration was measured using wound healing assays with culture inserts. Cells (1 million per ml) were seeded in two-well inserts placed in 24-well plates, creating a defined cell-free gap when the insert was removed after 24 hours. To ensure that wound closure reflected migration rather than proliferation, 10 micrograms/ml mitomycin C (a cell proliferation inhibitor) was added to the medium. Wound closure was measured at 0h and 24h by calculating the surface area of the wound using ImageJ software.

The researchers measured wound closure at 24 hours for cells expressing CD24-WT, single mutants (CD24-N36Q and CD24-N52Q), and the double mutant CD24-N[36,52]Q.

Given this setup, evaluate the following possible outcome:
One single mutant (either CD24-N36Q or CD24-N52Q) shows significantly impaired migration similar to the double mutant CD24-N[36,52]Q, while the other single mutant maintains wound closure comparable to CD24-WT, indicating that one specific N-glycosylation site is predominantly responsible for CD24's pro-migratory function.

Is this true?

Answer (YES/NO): NO